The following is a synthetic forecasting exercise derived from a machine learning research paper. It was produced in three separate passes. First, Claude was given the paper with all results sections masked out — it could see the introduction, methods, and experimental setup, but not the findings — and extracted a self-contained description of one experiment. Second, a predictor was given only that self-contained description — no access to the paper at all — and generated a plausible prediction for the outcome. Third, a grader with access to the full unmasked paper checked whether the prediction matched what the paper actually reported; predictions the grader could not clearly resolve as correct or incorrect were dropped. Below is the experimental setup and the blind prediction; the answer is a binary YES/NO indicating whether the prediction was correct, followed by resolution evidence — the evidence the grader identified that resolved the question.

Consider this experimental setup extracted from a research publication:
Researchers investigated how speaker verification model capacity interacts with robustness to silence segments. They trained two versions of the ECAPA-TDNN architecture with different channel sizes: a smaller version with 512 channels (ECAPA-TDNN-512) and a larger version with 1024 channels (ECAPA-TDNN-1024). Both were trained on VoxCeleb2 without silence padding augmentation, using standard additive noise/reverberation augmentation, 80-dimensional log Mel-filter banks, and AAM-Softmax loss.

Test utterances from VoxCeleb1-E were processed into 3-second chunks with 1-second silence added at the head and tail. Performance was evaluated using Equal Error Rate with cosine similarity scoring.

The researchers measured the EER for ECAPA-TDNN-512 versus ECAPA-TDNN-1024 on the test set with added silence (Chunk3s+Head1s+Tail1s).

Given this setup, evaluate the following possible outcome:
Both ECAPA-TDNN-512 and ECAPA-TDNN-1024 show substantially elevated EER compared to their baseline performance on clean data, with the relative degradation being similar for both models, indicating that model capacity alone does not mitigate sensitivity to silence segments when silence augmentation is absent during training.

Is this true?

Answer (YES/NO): NO